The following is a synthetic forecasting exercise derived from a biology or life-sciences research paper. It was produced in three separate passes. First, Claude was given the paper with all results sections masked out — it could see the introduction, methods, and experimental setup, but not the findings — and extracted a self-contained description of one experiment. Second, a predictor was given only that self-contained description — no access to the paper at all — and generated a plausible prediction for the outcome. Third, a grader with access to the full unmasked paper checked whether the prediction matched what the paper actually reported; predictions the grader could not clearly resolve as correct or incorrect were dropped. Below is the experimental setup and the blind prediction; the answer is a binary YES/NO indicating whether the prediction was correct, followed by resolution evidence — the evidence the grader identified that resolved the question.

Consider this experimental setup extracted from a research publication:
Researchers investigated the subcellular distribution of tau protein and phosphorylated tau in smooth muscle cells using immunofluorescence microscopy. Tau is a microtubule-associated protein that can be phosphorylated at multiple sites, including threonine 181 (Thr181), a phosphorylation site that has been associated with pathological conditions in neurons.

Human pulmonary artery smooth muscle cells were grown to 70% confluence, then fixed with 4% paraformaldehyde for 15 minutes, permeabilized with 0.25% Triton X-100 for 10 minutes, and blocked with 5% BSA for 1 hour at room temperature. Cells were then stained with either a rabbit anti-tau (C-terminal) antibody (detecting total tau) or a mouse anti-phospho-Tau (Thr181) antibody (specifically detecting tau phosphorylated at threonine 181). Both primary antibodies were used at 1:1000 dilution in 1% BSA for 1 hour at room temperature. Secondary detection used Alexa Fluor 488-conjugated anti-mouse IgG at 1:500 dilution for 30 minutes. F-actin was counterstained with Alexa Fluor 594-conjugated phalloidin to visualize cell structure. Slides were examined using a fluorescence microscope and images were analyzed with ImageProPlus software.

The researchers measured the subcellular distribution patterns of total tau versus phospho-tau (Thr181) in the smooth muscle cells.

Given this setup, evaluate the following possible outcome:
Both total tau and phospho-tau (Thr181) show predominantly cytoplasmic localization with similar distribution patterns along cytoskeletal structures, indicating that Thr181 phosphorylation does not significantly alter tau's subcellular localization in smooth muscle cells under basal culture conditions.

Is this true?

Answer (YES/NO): NO